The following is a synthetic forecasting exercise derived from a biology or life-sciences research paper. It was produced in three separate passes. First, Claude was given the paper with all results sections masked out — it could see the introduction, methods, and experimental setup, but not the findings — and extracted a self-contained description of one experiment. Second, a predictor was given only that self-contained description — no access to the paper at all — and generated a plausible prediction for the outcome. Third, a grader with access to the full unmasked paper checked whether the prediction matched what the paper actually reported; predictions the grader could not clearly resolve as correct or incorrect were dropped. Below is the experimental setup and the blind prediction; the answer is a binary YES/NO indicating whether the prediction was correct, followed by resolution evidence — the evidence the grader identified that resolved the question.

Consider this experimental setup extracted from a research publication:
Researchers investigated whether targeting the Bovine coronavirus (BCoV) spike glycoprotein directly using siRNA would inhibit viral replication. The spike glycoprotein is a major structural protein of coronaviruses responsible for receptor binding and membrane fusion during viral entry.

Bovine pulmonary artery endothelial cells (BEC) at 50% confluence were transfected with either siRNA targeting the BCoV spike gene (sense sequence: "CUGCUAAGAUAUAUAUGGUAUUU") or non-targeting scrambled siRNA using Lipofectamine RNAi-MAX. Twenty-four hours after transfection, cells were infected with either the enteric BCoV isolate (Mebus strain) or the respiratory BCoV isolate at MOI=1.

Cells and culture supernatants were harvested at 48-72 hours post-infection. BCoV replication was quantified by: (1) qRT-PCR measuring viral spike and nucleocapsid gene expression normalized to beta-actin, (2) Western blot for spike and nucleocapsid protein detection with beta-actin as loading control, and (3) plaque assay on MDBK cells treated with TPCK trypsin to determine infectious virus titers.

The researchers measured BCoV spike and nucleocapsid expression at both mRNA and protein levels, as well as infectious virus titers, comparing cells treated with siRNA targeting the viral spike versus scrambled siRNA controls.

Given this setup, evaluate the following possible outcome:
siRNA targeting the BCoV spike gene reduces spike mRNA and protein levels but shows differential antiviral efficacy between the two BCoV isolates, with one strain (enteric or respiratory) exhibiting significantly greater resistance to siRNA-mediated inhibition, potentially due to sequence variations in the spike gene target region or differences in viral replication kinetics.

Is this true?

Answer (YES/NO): YES